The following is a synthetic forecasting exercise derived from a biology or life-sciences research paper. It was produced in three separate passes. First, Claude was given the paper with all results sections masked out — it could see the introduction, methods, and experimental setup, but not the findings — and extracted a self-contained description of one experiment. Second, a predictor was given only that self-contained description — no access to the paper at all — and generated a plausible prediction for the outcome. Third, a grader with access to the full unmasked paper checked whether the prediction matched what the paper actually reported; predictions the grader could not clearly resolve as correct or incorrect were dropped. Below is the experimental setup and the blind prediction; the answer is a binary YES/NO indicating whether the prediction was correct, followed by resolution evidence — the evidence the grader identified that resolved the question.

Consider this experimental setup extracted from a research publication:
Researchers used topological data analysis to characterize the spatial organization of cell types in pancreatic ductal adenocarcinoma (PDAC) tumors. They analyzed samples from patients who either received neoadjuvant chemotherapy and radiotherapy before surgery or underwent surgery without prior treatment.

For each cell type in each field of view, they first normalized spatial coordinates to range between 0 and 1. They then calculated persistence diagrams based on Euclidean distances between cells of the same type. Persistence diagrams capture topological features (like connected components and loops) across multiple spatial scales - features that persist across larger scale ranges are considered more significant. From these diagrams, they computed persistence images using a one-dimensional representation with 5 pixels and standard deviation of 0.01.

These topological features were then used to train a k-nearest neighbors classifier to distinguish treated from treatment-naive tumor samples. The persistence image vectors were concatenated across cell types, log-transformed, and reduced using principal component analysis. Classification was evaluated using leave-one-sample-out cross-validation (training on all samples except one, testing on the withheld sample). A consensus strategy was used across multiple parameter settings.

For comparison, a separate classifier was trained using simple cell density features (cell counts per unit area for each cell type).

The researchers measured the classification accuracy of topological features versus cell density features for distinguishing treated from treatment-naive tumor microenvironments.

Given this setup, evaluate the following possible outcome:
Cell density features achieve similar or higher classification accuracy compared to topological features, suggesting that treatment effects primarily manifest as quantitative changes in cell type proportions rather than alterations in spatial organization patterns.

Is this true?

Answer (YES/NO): NO